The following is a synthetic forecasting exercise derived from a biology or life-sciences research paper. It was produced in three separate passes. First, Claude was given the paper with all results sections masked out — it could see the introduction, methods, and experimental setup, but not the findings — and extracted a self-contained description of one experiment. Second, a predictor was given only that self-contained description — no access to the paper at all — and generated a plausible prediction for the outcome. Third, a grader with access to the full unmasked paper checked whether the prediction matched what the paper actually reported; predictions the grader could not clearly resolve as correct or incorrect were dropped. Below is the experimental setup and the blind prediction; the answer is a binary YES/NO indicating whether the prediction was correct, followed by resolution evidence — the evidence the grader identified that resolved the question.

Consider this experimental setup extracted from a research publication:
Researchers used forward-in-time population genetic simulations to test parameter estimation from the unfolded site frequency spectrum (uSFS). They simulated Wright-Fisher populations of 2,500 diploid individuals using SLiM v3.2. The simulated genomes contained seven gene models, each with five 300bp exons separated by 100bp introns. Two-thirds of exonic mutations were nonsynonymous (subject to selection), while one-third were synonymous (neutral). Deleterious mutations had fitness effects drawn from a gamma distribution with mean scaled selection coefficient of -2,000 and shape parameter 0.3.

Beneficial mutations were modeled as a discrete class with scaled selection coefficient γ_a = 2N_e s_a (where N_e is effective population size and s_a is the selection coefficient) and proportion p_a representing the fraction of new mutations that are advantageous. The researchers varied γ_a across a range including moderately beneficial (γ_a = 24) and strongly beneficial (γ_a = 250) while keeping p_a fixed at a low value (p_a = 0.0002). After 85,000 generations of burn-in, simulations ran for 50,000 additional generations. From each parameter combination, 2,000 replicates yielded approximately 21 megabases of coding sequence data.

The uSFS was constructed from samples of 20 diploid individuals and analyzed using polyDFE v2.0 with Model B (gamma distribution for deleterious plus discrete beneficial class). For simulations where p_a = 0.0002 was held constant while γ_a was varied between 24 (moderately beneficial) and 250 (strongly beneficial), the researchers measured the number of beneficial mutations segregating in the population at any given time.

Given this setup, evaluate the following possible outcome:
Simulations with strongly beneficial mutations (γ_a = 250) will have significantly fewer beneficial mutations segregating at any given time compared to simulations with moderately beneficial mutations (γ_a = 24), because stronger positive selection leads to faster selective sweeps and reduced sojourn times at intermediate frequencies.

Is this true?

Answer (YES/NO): NO